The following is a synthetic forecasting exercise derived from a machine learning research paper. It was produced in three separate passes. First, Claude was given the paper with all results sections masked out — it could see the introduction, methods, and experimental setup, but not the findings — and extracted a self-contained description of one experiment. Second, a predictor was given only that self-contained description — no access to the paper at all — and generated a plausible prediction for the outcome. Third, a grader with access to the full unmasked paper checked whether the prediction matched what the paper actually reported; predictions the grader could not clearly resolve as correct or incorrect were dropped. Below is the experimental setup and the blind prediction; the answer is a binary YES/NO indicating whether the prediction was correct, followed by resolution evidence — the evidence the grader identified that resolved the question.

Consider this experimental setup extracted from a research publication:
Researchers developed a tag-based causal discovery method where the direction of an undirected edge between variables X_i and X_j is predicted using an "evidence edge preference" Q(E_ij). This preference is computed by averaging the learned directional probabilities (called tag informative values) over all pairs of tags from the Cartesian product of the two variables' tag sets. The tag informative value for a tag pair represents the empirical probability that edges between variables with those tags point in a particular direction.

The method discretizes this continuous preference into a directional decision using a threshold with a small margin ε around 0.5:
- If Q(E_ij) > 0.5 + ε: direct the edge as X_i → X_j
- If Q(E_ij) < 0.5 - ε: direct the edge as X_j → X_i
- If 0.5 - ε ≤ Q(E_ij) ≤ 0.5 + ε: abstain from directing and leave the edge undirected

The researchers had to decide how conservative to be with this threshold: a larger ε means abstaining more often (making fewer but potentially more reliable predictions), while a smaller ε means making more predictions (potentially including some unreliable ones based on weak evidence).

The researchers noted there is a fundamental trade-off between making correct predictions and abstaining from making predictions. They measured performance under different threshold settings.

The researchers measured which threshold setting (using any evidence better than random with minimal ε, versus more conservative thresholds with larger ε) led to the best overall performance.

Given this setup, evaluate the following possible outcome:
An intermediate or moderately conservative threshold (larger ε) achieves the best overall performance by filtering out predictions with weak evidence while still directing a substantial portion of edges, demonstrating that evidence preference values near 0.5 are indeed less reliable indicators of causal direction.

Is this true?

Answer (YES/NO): NO